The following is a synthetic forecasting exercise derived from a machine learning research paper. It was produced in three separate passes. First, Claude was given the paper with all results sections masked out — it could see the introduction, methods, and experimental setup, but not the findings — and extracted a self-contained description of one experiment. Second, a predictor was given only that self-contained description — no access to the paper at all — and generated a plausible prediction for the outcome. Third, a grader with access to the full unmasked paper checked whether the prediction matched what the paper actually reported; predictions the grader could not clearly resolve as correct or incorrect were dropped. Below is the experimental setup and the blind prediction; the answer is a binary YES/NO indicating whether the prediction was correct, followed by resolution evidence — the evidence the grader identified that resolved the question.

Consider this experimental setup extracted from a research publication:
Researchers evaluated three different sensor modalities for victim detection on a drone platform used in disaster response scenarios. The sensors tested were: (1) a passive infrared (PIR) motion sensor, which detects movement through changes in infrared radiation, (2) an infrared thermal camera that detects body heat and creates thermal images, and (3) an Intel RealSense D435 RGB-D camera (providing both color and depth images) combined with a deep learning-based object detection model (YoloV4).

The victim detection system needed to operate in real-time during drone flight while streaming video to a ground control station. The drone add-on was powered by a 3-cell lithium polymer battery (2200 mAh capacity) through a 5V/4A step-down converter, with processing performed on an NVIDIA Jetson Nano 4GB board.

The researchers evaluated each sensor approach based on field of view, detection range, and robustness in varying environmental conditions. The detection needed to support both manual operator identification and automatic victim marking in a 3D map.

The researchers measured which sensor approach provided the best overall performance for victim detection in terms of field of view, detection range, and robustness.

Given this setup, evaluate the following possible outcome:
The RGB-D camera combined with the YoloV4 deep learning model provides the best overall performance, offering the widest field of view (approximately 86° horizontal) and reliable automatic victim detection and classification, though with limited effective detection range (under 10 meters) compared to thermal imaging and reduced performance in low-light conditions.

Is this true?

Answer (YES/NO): NO